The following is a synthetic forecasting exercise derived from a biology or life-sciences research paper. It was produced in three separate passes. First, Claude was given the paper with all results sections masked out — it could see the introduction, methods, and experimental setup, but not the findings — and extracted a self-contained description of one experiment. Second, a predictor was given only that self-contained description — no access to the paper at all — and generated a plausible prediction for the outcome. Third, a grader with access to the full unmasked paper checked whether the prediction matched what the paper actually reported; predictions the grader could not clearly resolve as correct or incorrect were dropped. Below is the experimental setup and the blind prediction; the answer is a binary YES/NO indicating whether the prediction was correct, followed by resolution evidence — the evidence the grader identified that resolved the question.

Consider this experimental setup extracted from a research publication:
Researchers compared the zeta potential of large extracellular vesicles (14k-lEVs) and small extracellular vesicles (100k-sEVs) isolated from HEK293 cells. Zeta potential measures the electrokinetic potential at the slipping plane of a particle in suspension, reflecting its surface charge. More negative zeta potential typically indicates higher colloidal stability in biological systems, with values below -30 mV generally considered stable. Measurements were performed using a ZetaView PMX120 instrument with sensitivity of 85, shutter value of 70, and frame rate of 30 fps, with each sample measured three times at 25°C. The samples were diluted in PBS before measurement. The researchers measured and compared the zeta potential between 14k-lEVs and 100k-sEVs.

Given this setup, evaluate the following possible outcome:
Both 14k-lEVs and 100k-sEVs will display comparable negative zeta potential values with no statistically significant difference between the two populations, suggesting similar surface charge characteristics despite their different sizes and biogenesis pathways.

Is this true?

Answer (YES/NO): NO